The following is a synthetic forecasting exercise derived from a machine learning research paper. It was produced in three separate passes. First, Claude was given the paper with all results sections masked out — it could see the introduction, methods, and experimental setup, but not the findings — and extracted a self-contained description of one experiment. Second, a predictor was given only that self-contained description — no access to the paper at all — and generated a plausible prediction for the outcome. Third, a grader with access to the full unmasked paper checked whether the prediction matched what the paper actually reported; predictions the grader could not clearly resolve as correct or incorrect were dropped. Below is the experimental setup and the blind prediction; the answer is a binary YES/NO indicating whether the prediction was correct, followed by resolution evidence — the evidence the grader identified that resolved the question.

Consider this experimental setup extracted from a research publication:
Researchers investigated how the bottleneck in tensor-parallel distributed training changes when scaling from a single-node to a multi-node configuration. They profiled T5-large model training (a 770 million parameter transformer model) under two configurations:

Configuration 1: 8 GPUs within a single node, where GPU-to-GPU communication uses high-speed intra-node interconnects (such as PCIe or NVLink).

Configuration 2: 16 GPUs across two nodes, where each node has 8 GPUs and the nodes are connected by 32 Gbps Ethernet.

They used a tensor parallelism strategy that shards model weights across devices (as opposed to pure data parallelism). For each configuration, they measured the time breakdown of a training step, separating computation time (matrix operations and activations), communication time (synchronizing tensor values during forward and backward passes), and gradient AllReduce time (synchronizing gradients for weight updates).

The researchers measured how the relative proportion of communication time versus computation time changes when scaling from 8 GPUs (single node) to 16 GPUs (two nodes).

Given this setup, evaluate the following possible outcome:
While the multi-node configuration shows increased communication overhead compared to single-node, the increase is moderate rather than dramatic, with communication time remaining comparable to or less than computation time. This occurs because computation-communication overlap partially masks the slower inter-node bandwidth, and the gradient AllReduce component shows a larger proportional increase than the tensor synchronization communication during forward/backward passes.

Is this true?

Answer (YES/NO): NO